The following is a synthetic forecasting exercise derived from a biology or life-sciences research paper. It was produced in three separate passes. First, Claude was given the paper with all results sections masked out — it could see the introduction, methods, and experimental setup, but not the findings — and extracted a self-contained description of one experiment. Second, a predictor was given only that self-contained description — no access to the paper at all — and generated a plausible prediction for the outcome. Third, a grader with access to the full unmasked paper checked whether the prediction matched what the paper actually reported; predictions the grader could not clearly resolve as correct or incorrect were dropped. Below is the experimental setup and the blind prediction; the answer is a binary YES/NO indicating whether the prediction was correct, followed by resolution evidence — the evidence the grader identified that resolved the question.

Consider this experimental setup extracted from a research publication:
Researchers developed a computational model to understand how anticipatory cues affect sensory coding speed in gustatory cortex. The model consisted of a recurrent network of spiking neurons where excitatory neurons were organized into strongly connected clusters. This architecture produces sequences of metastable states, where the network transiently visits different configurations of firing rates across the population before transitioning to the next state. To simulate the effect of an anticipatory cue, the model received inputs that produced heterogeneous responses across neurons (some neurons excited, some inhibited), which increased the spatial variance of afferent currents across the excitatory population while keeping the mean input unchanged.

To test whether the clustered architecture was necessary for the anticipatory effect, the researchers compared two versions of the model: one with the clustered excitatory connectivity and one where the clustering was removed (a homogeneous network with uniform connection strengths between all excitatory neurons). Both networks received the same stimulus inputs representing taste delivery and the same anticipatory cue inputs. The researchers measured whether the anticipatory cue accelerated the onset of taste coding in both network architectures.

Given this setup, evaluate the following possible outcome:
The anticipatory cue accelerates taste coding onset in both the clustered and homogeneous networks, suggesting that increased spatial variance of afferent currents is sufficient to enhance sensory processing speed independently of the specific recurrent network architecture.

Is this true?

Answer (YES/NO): NO